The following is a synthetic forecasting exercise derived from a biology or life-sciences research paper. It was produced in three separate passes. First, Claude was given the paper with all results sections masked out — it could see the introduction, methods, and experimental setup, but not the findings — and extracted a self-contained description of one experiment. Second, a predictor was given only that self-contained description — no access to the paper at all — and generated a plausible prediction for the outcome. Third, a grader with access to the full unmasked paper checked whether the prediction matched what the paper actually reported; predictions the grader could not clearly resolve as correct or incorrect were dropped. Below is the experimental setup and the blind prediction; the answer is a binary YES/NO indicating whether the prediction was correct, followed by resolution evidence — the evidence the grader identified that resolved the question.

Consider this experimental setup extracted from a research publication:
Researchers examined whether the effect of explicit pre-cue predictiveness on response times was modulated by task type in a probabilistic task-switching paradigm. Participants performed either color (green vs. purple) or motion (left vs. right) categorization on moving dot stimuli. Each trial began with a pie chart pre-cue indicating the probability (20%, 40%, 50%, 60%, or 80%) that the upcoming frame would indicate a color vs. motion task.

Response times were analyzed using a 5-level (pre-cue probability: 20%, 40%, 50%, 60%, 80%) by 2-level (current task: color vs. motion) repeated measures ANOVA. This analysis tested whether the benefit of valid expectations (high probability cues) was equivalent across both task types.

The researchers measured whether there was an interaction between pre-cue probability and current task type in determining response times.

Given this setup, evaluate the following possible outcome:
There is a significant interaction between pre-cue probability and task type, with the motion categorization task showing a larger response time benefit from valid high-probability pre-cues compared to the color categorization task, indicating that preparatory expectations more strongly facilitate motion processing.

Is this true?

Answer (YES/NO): NO